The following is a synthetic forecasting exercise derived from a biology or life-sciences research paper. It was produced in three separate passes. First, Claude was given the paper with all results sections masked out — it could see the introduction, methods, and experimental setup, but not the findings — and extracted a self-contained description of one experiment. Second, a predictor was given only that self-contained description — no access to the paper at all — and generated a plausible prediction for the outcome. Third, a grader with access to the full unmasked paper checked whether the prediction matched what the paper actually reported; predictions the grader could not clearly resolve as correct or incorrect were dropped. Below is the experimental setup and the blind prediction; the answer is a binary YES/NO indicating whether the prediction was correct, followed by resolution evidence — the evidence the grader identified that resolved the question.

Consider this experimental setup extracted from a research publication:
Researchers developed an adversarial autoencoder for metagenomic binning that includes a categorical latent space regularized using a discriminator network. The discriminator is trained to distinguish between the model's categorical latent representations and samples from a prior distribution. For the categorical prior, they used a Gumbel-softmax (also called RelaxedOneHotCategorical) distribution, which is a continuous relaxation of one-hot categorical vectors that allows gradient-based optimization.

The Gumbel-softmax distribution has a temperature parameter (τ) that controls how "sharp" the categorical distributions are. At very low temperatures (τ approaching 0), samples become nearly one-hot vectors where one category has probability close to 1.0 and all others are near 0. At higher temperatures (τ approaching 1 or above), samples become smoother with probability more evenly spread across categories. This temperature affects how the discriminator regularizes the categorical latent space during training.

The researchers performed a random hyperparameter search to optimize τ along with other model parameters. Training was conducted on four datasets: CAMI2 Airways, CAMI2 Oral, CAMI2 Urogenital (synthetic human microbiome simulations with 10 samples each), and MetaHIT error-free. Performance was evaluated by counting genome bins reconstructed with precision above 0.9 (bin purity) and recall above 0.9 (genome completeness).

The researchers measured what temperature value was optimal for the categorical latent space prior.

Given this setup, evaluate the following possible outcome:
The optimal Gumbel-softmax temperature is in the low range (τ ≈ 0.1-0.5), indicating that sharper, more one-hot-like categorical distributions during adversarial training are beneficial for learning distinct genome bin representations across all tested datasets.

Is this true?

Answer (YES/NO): YES